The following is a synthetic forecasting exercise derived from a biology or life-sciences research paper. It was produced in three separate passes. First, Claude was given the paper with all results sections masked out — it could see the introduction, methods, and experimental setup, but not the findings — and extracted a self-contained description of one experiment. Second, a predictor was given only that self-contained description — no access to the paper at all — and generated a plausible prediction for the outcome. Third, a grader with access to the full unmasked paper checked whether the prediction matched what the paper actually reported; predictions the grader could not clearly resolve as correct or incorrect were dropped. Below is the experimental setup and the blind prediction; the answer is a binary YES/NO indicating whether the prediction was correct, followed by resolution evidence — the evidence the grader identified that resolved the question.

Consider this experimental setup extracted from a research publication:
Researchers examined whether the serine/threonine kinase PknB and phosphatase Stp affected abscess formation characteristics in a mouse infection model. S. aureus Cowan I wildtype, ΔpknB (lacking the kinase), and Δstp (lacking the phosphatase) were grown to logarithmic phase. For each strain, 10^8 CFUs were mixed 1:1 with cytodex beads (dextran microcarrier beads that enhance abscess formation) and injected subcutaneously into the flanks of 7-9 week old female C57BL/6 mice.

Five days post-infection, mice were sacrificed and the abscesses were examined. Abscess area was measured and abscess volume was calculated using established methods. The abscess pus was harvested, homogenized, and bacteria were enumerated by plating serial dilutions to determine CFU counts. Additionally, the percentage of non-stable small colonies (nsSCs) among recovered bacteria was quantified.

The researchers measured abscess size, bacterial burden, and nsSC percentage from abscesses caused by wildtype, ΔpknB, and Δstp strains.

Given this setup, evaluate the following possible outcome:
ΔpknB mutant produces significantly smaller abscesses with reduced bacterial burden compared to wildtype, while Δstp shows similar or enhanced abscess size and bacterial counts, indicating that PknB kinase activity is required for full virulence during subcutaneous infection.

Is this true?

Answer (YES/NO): NO